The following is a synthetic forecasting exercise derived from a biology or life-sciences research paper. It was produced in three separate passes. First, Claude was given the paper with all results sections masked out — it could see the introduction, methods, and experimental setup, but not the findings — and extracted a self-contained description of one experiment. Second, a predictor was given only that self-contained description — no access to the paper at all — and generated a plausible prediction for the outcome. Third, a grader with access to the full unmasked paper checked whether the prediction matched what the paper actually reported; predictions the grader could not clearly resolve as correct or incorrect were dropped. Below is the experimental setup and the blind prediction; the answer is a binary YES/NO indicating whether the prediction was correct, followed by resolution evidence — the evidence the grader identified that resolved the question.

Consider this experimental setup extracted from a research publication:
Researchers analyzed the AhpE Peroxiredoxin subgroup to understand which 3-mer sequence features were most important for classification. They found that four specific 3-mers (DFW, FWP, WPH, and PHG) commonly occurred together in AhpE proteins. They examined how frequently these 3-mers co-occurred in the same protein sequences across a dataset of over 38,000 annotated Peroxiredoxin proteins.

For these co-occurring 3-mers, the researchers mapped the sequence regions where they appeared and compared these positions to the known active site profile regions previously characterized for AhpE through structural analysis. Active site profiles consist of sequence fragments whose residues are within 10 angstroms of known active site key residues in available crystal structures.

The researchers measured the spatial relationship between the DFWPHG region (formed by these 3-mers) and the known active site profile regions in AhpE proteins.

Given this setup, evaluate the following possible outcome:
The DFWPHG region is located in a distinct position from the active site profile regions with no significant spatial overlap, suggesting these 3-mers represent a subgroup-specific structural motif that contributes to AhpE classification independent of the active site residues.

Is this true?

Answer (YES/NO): NO